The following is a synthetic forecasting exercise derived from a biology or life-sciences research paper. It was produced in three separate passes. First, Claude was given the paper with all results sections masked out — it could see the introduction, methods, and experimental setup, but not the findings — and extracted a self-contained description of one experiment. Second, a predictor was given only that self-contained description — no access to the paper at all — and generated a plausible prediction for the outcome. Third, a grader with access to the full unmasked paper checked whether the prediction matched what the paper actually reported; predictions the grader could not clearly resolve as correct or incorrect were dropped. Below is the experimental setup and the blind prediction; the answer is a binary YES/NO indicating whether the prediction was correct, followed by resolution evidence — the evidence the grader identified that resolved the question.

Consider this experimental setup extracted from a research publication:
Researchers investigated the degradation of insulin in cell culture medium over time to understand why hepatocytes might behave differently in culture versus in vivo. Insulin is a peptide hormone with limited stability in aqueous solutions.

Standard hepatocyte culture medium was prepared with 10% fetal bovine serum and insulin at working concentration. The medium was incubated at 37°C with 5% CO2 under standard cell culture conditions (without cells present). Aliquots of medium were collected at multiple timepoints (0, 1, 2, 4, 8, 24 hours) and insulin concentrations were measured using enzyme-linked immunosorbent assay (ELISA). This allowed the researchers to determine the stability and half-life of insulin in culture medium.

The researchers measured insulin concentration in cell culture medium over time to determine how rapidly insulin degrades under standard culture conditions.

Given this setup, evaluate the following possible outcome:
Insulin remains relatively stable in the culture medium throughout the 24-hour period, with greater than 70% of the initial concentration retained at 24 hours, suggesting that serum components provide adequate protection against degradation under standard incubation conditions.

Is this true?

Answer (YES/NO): NO